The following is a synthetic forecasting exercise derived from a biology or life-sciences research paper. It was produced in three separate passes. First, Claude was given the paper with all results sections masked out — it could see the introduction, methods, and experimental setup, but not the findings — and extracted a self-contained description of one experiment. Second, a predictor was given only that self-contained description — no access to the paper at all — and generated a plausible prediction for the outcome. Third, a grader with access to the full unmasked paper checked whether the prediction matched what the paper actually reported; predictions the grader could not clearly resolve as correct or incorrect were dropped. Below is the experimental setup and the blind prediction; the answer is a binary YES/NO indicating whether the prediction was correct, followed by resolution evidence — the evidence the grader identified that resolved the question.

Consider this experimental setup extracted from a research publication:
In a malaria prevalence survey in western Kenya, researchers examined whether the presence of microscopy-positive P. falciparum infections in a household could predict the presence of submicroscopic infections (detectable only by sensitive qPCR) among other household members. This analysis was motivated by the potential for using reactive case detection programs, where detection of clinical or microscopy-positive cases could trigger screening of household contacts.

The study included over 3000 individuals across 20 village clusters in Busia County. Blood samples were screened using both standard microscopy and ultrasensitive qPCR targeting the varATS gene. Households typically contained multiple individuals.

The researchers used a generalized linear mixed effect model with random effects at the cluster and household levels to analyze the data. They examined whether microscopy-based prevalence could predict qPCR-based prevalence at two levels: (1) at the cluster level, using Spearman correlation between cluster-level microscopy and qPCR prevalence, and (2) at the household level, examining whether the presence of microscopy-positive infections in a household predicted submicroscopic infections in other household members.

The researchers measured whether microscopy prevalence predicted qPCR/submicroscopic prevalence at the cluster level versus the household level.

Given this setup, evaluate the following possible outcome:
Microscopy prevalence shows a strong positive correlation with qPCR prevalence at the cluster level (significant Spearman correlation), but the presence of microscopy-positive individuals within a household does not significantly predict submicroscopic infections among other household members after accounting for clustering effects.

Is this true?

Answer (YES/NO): YES